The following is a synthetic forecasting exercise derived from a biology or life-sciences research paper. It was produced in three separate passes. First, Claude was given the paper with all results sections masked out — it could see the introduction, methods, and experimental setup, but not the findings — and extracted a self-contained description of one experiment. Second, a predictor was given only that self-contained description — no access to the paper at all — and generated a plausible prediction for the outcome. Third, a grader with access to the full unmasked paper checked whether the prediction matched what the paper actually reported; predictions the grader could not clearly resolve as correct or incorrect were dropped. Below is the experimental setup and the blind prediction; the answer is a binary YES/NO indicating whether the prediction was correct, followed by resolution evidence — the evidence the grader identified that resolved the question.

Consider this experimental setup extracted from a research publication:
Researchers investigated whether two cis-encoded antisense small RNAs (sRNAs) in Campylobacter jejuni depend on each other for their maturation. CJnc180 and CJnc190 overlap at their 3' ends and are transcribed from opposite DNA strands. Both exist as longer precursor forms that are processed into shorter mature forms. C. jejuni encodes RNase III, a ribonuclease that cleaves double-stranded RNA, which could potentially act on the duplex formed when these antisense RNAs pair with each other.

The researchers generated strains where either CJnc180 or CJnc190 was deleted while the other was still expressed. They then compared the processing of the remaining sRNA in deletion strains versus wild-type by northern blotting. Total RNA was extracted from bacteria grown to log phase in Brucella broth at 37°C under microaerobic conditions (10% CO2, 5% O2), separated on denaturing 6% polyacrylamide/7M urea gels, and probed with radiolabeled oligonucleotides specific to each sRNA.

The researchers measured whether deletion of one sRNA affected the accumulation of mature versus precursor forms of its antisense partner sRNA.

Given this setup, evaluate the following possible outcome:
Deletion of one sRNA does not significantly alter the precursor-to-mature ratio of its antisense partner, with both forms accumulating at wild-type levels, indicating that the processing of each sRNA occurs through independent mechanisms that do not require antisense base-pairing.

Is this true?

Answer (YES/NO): NO